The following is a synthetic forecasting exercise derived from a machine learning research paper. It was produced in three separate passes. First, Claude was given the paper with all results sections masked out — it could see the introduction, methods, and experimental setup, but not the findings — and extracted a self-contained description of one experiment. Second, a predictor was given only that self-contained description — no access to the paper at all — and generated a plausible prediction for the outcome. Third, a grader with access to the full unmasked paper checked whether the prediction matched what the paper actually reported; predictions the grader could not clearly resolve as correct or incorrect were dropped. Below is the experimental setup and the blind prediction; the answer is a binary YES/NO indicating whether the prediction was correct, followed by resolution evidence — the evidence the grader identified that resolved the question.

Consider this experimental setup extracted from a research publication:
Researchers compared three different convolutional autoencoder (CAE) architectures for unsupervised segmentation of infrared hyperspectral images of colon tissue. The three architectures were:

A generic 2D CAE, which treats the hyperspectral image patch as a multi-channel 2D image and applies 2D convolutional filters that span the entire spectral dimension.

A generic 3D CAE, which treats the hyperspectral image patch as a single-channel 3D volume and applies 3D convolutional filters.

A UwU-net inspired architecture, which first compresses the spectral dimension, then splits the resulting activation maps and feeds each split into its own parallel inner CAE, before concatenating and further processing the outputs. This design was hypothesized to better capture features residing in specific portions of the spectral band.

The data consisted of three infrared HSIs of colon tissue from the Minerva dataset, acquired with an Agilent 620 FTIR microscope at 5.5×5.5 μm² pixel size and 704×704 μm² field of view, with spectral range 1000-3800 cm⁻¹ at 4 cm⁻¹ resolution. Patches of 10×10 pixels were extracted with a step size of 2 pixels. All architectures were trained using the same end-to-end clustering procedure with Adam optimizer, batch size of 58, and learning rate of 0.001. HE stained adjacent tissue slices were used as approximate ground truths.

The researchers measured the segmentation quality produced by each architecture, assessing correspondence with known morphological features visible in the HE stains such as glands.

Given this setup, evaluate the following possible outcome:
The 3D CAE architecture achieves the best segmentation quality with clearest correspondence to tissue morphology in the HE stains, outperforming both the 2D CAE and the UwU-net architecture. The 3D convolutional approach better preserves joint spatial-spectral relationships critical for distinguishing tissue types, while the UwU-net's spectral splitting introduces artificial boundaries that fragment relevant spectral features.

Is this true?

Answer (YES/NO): NO